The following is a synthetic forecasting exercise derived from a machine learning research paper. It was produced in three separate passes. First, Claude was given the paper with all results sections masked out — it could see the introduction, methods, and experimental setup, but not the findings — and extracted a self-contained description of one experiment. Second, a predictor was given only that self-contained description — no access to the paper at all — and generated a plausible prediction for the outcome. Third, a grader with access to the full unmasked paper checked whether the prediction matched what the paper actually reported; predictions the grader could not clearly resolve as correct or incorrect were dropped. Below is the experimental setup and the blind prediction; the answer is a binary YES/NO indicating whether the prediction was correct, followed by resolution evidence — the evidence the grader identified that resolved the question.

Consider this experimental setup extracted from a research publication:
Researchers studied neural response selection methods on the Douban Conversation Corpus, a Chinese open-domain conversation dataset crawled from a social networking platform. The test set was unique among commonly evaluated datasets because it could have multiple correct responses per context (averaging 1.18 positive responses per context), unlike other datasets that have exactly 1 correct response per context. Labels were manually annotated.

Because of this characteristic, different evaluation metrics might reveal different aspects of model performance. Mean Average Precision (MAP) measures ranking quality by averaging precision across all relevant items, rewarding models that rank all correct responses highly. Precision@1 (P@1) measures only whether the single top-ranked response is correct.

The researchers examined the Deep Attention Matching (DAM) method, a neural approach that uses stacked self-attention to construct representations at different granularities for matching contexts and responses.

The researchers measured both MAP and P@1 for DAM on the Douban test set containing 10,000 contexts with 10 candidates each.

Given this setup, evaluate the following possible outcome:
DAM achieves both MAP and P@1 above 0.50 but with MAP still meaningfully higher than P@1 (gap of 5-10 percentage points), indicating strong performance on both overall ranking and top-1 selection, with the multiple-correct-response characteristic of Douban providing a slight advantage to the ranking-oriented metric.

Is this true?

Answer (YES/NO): NO